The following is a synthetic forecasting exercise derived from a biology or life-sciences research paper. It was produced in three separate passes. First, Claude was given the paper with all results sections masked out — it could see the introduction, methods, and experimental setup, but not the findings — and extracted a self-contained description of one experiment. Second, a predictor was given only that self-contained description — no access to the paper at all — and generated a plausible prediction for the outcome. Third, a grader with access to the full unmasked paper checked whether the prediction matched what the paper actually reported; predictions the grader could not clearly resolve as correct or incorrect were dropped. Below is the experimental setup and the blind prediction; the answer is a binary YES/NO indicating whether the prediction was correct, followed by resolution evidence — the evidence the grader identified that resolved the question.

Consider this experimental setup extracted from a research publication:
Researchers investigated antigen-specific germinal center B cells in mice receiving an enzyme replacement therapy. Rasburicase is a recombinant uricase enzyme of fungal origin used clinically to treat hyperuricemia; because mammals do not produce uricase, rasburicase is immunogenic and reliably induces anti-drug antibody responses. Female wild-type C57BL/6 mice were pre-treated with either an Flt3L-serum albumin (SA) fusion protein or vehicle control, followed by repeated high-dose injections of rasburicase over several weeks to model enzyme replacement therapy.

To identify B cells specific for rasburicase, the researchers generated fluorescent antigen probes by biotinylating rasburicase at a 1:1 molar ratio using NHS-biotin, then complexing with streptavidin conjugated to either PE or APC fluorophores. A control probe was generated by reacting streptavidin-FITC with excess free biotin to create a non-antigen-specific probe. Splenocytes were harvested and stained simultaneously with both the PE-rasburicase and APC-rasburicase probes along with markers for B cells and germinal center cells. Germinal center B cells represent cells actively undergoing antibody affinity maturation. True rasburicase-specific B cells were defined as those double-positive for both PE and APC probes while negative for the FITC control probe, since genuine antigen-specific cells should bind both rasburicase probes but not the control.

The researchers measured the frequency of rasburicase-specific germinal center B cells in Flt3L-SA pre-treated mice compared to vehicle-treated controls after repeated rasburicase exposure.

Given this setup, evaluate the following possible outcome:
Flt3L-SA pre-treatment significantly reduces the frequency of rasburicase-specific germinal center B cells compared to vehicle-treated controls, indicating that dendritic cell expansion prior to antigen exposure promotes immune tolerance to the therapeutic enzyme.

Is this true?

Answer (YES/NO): YES